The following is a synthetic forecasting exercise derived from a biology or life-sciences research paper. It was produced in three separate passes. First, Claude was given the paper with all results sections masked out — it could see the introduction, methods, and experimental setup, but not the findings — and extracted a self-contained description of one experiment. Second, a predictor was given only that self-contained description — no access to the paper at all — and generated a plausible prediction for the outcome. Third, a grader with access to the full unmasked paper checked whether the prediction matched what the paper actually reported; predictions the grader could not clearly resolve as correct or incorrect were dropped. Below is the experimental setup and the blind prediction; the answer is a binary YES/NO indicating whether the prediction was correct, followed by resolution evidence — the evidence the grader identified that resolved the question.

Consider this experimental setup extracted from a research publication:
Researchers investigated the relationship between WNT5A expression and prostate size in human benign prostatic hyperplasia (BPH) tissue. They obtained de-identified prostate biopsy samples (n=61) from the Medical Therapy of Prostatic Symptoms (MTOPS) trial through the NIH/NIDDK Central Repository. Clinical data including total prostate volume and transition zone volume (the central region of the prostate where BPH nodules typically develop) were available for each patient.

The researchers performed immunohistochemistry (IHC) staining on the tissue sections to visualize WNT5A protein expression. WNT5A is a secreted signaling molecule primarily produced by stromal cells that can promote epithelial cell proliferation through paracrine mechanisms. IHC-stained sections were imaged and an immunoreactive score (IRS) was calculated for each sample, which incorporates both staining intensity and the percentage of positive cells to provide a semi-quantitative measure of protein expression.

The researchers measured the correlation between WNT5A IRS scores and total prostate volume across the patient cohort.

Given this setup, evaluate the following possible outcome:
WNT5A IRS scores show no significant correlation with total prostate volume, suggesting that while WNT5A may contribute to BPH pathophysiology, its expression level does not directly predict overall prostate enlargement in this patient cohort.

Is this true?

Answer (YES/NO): NO